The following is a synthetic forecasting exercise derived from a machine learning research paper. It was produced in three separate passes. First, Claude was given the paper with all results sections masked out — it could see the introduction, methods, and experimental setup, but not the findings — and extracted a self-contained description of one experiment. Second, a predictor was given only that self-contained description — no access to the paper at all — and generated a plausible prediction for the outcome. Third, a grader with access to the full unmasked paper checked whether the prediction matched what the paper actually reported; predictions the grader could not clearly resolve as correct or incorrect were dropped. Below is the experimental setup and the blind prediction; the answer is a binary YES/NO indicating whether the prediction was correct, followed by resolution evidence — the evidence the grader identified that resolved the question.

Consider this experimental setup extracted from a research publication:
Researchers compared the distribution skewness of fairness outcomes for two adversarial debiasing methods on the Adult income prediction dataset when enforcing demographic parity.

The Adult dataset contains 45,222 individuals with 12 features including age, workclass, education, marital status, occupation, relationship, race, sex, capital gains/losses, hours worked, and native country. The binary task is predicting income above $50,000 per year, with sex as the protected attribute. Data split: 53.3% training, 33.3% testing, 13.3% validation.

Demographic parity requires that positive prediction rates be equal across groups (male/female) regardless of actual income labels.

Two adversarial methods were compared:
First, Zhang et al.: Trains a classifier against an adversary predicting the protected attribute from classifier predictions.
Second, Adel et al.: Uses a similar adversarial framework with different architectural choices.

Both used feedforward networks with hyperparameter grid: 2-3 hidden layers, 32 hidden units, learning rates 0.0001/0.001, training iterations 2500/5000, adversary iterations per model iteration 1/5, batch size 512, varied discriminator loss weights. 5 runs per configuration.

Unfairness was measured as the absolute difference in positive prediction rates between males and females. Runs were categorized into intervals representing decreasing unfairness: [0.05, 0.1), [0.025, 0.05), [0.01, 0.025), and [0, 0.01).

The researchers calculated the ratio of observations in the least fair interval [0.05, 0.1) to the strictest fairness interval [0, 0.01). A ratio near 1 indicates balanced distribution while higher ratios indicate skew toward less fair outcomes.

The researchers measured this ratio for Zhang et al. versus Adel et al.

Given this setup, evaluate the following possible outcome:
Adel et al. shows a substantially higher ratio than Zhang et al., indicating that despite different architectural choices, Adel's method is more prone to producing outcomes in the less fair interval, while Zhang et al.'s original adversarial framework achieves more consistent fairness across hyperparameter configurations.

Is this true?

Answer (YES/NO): YES